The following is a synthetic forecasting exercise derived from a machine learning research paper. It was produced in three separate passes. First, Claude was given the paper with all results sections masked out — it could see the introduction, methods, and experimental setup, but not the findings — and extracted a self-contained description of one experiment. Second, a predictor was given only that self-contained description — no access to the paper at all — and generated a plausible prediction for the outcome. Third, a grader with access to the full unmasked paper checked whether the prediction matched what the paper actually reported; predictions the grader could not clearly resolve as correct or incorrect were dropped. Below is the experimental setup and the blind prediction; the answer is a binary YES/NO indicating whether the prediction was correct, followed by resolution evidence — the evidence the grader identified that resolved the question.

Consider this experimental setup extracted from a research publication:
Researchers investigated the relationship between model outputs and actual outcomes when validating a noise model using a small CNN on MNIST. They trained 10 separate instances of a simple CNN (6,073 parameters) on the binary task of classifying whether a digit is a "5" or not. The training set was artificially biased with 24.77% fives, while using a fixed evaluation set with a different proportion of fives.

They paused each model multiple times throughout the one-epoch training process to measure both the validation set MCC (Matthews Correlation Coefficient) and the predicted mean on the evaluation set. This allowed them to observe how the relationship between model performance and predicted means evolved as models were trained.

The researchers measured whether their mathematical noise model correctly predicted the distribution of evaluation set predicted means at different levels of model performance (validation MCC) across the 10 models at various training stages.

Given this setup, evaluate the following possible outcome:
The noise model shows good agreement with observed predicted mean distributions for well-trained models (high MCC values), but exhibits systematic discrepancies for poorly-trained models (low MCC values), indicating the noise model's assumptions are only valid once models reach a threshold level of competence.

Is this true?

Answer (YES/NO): NO